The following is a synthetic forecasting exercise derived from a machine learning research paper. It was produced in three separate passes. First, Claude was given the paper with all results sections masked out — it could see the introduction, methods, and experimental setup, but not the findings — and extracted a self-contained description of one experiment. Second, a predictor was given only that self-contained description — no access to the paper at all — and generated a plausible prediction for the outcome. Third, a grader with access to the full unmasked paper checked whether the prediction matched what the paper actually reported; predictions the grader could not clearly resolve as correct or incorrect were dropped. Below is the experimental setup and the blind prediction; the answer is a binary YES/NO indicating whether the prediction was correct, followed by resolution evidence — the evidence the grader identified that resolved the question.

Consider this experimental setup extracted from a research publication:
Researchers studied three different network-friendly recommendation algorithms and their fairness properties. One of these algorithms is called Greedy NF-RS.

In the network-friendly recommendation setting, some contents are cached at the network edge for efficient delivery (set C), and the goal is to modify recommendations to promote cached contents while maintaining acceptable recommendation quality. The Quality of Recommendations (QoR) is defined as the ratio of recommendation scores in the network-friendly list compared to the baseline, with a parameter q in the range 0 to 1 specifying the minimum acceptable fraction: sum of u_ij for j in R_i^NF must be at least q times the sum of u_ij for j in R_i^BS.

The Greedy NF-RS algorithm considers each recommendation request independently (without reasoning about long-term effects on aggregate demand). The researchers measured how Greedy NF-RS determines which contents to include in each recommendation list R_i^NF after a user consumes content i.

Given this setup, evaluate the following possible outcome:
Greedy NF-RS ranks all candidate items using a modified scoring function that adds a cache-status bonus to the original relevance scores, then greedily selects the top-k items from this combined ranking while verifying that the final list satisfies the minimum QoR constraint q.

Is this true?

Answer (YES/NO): NO